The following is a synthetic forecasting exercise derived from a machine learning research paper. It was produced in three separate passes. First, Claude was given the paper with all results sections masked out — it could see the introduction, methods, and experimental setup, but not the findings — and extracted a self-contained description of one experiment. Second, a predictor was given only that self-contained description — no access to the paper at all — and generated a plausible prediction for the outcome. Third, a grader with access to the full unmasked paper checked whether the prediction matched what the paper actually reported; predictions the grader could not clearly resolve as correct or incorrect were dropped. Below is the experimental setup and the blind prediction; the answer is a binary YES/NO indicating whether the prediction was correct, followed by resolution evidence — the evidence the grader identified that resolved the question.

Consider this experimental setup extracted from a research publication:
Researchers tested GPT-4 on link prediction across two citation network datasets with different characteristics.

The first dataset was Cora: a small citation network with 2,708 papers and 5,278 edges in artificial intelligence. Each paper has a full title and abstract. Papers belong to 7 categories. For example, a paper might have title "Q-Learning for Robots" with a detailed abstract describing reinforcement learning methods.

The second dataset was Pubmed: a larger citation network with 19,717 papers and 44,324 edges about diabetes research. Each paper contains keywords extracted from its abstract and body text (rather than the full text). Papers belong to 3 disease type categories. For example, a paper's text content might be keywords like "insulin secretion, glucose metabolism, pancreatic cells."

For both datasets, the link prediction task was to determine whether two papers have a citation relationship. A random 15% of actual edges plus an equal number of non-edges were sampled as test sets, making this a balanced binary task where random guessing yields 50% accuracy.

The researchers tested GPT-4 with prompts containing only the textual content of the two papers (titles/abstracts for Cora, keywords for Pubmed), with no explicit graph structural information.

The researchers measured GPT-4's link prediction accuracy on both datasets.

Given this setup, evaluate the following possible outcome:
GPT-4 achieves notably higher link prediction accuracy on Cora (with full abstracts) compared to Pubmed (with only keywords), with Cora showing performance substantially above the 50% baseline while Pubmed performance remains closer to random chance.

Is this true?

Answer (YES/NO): NO